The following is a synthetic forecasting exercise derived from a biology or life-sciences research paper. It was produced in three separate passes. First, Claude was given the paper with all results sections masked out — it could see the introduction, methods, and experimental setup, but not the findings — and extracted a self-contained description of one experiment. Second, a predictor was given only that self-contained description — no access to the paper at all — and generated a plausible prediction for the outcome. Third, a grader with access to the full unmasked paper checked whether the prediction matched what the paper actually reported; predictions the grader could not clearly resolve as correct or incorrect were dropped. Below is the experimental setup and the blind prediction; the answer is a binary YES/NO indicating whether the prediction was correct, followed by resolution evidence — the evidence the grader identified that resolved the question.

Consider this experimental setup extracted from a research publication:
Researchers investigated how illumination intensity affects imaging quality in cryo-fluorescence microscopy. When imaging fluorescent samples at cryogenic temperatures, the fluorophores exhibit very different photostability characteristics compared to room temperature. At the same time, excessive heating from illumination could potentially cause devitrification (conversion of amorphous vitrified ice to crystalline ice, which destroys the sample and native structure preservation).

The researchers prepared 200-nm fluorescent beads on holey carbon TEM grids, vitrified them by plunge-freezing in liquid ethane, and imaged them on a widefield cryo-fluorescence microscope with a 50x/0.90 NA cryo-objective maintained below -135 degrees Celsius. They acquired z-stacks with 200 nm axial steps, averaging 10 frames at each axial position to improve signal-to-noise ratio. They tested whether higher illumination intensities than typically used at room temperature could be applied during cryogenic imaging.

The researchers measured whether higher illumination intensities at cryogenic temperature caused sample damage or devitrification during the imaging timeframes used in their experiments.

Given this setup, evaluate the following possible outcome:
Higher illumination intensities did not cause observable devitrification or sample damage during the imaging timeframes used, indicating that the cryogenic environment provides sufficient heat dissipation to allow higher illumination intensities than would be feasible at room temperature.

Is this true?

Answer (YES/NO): YES